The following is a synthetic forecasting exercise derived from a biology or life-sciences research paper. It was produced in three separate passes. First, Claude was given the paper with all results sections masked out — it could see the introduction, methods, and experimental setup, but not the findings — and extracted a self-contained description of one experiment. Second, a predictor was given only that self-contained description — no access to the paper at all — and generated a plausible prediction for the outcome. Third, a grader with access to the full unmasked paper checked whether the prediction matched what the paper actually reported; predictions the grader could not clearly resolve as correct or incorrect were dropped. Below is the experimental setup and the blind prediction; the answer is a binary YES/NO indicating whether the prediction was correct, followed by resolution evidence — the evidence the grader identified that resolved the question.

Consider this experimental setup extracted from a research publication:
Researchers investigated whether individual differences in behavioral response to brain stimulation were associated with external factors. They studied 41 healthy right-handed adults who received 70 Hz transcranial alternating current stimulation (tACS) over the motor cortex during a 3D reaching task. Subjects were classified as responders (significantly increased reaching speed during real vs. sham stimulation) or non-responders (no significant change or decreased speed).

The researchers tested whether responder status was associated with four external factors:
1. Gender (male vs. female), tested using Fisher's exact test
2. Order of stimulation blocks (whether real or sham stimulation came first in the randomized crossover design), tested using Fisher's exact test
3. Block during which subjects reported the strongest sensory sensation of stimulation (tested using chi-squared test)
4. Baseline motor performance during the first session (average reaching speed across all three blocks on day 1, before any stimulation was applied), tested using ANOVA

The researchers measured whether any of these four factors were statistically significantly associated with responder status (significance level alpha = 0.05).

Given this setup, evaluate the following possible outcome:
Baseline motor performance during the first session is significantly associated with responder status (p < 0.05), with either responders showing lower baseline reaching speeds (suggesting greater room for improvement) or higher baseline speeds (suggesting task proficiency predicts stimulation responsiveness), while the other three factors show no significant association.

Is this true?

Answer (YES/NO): NO